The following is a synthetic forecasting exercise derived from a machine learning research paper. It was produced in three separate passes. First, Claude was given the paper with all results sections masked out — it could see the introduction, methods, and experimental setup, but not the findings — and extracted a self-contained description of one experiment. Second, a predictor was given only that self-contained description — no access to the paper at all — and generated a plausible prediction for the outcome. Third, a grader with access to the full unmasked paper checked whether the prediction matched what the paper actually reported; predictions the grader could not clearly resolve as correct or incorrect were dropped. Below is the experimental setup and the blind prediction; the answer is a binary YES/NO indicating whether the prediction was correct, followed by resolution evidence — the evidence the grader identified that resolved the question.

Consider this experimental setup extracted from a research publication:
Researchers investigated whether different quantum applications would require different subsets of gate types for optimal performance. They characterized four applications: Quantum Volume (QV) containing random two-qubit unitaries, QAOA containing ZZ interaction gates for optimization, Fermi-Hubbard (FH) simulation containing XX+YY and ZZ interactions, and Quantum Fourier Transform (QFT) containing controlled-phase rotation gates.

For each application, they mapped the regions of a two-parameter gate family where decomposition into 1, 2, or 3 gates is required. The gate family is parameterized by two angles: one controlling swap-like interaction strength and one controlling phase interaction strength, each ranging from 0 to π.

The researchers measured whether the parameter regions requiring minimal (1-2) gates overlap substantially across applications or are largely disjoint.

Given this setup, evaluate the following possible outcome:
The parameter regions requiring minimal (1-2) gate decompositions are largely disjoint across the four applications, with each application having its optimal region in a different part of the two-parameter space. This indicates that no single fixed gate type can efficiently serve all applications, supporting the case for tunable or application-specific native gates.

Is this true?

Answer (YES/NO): NO